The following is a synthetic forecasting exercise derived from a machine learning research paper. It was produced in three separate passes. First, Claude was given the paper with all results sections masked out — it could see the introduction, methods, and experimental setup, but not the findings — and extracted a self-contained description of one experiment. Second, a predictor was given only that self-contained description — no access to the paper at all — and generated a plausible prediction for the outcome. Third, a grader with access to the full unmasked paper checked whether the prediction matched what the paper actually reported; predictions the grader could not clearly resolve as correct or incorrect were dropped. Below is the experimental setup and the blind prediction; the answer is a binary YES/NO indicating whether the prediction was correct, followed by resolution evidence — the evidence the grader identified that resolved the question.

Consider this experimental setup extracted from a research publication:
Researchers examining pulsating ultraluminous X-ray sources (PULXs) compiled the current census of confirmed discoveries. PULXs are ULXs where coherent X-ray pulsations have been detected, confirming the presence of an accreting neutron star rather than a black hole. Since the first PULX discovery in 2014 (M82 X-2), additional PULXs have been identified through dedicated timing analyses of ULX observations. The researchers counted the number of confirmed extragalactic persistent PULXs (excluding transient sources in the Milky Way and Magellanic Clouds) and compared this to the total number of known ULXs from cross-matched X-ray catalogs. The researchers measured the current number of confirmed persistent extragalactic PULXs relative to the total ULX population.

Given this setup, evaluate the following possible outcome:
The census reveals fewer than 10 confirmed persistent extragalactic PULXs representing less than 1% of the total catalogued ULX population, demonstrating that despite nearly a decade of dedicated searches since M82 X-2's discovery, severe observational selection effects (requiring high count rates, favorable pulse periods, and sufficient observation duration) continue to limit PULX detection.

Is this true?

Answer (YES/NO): YES